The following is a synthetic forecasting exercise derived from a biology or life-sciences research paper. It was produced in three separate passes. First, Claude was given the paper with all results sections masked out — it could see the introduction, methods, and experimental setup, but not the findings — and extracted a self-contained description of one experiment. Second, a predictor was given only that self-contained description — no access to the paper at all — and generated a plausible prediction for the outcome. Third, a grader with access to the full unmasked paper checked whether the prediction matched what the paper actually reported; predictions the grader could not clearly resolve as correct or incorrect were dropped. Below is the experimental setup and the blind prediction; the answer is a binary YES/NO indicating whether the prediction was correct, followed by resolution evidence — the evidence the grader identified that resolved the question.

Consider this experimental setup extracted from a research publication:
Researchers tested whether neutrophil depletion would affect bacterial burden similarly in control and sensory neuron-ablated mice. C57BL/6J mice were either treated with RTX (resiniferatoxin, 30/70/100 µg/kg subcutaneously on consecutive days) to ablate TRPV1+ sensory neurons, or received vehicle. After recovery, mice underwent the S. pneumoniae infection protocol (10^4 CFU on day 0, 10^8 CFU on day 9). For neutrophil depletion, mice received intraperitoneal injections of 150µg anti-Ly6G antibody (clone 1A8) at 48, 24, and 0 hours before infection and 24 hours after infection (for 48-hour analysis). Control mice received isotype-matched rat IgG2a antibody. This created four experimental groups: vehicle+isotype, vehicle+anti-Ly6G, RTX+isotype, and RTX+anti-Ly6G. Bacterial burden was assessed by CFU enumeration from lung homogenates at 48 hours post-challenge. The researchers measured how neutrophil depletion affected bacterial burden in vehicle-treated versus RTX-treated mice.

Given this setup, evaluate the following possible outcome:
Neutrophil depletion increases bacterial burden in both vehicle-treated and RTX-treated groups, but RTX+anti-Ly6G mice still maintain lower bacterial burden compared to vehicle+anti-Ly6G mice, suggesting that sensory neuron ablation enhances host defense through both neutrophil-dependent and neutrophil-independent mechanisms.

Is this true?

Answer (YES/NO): NO